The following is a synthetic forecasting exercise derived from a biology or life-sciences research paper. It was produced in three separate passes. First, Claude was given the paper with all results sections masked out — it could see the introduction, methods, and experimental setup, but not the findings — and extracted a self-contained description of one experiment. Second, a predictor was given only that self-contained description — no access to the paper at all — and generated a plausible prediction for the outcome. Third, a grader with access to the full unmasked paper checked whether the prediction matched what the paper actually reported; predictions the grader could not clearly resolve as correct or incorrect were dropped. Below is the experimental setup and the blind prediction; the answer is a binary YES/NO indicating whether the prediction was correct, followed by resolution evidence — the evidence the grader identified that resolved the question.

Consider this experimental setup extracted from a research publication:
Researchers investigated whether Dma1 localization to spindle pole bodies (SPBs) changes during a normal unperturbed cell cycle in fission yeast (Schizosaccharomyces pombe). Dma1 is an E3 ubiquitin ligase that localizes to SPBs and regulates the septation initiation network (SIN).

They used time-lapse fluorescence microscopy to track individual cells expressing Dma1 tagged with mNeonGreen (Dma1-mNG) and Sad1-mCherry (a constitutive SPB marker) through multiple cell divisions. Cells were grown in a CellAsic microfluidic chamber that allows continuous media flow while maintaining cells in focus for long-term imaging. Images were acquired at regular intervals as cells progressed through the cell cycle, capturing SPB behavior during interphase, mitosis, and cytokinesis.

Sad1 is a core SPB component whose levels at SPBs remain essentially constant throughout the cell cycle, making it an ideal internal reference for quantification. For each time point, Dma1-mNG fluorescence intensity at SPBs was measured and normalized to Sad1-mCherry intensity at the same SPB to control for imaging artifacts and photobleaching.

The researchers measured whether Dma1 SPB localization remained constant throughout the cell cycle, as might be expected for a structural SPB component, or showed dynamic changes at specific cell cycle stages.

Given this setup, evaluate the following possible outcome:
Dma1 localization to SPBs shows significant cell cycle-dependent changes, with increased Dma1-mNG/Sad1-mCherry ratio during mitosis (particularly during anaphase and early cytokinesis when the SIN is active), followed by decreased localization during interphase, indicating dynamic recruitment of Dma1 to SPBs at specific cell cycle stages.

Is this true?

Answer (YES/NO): NO